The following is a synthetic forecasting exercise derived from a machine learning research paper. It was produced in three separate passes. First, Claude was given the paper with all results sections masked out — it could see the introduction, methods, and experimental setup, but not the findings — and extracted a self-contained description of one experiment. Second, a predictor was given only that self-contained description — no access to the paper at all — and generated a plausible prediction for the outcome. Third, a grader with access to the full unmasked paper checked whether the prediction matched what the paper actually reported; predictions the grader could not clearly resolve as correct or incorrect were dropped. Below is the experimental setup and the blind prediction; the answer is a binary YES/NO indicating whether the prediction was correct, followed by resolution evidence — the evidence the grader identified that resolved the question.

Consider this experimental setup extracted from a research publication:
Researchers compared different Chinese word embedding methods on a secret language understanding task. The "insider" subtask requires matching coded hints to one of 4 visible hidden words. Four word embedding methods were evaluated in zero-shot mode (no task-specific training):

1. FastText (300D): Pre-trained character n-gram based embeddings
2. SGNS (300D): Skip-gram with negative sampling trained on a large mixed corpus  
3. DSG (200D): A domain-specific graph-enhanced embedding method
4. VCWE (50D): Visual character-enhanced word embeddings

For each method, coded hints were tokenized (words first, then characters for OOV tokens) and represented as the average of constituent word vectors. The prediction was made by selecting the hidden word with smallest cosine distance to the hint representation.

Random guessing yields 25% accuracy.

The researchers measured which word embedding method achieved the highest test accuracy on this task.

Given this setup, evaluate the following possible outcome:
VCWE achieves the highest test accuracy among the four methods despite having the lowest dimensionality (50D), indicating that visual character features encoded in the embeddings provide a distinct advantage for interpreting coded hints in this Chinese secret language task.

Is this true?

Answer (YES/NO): NO